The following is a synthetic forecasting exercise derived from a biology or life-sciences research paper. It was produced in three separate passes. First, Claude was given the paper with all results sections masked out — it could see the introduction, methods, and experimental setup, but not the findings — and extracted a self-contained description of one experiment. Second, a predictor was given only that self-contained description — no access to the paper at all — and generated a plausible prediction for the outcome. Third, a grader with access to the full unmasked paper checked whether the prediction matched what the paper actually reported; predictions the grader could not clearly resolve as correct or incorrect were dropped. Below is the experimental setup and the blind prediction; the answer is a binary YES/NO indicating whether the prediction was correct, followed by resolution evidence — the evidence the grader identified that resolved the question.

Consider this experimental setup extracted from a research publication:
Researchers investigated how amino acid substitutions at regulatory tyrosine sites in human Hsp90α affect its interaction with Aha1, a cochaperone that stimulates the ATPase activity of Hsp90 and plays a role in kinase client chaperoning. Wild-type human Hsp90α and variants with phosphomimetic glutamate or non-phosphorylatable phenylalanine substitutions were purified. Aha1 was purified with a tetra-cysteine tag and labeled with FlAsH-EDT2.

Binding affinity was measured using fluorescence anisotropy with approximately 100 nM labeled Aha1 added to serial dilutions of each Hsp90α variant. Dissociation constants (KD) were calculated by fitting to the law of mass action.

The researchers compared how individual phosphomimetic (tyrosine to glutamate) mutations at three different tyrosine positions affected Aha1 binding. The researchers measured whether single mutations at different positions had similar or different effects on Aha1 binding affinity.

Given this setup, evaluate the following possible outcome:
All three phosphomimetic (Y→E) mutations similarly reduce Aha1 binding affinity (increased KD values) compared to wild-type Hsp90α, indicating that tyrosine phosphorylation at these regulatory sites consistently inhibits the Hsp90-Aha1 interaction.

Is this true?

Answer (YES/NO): NO